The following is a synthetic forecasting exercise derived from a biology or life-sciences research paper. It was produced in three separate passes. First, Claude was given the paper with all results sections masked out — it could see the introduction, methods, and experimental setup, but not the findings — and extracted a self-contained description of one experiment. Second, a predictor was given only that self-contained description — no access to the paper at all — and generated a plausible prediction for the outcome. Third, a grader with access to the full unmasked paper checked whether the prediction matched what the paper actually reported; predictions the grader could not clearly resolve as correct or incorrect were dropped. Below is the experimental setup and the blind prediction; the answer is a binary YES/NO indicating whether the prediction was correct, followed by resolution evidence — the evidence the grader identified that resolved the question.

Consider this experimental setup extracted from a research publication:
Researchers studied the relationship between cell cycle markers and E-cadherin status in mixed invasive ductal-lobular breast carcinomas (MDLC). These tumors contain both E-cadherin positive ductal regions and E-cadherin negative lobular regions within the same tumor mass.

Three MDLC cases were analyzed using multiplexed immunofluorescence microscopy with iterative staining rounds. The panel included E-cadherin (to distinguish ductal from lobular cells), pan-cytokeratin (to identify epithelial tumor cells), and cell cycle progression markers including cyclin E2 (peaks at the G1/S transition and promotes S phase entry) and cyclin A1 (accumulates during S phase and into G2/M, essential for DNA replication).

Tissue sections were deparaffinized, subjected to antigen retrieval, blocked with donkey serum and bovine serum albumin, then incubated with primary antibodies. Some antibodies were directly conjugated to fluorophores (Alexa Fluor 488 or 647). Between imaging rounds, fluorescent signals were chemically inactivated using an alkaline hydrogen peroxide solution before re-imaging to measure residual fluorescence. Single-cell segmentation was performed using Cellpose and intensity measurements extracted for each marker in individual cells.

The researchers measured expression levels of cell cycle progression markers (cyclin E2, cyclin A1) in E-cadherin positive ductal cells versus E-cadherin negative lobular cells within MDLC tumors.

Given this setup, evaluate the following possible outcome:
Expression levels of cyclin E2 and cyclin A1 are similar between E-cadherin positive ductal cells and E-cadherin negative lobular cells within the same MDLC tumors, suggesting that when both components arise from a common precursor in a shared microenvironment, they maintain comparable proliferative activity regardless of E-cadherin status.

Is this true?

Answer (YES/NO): NO